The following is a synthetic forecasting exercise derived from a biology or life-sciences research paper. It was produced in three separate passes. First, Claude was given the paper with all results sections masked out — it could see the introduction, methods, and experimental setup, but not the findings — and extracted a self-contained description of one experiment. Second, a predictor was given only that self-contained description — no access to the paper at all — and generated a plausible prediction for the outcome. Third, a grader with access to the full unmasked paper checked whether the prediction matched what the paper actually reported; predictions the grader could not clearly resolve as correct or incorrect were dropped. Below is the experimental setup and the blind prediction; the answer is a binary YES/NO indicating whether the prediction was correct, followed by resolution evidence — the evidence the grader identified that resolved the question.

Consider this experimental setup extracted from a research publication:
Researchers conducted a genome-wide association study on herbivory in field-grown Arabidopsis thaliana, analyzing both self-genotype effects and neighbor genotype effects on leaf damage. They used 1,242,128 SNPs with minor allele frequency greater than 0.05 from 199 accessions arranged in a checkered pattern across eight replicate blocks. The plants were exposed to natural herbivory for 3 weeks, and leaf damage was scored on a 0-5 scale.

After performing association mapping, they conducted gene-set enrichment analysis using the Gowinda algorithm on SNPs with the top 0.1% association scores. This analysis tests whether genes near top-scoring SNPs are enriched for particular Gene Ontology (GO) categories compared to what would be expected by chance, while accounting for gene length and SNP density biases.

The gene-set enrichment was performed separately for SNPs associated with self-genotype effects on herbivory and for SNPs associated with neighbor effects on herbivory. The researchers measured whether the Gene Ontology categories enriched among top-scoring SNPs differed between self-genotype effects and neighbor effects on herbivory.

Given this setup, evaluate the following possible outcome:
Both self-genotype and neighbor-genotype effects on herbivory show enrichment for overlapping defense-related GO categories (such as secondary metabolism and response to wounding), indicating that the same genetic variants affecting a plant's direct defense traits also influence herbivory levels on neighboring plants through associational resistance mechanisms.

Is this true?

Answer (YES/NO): NO